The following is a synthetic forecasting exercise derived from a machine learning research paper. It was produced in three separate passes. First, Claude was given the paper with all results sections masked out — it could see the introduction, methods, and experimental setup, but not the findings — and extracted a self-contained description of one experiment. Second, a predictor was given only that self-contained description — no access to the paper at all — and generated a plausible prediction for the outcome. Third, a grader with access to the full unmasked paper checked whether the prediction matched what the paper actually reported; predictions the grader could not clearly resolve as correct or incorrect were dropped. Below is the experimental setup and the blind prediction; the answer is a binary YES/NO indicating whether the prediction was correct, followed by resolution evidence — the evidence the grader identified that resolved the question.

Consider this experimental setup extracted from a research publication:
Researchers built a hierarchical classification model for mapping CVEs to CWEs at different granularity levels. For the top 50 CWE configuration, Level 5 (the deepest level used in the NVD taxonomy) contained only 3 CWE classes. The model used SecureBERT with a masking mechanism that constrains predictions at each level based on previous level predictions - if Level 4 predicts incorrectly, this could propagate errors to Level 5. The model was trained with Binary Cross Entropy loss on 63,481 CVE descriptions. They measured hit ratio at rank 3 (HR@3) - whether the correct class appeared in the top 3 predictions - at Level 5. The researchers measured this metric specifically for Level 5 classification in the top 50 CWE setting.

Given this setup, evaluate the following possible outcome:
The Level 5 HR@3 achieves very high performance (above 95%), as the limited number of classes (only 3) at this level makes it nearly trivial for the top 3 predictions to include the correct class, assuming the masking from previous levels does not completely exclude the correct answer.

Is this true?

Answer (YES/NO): YES